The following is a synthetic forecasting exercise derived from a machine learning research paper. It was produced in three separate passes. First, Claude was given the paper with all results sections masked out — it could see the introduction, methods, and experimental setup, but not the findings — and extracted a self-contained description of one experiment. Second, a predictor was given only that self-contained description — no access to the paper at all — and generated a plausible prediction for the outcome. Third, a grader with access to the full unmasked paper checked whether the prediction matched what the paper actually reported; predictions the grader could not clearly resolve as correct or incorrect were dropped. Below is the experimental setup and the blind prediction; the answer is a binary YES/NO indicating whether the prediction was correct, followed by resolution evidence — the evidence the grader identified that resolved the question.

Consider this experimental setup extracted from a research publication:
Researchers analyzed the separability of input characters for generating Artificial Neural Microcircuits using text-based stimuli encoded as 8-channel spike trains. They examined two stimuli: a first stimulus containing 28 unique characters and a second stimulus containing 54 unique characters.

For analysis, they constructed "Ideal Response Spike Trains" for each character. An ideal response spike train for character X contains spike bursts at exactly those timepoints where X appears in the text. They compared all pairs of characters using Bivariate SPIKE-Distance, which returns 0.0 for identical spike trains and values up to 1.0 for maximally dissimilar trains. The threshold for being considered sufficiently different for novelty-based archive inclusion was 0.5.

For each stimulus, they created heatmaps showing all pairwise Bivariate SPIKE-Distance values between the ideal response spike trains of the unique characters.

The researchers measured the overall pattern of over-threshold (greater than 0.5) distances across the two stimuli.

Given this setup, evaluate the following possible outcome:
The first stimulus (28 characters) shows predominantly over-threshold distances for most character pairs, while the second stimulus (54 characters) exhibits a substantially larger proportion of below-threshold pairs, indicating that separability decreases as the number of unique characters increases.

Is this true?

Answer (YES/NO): NO